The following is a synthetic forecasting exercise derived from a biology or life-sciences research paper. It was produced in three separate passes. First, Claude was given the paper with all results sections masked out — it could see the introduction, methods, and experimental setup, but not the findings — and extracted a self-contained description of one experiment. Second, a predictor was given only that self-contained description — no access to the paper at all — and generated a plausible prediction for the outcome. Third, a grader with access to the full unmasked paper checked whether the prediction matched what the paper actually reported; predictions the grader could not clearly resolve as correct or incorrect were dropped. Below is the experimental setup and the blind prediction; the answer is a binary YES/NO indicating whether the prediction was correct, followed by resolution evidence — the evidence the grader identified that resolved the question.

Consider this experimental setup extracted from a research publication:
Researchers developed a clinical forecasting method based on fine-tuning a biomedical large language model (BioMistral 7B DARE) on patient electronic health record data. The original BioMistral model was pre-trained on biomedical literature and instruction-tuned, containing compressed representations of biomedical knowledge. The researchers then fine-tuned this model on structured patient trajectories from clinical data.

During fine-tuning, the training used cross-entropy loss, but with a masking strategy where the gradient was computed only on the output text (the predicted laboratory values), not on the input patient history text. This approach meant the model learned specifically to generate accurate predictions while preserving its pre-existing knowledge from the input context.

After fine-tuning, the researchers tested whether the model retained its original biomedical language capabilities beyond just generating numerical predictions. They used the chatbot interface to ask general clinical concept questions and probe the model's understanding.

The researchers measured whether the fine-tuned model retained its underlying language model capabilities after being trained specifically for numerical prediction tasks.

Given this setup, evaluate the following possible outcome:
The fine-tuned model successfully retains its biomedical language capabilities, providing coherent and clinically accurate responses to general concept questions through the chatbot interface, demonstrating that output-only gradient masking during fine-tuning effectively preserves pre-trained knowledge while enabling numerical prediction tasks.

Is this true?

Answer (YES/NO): YES